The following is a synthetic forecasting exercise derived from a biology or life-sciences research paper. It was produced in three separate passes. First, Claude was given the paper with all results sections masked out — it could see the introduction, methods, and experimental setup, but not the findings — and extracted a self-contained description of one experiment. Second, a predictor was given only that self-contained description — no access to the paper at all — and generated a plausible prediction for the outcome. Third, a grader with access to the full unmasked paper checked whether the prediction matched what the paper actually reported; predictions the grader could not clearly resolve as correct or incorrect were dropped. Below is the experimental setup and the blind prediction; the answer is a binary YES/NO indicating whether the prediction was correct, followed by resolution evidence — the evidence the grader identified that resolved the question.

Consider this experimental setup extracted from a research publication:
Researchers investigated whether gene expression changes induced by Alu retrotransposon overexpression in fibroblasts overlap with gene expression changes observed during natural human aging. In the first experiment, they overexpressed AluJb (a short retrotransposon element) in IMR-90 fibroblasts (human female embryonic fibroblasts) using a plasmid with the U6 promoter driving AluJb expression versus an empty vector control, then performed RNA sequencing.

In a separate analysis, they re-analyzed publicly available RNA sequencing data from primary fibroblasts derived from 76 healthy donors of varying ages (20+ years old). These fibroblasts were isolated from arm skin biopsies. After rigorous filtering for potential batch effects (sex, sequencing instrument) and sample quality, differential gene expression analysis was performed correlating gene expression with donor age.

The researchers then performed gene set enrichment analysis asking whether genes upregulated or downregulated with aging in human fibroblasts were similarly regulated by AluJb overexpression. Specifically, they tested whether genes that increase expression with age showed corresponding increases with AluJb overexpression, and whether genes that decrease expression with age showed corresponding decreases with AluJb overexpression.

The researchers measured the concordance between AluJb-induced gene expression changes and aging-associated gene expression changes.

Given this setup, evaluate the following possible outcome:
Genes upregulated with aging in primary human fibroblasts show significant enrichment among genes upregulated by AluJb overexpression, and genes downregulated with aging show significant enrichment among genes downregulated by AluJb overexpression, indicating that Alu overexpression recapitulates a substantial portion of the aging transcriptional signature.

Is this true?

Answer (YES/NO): NO